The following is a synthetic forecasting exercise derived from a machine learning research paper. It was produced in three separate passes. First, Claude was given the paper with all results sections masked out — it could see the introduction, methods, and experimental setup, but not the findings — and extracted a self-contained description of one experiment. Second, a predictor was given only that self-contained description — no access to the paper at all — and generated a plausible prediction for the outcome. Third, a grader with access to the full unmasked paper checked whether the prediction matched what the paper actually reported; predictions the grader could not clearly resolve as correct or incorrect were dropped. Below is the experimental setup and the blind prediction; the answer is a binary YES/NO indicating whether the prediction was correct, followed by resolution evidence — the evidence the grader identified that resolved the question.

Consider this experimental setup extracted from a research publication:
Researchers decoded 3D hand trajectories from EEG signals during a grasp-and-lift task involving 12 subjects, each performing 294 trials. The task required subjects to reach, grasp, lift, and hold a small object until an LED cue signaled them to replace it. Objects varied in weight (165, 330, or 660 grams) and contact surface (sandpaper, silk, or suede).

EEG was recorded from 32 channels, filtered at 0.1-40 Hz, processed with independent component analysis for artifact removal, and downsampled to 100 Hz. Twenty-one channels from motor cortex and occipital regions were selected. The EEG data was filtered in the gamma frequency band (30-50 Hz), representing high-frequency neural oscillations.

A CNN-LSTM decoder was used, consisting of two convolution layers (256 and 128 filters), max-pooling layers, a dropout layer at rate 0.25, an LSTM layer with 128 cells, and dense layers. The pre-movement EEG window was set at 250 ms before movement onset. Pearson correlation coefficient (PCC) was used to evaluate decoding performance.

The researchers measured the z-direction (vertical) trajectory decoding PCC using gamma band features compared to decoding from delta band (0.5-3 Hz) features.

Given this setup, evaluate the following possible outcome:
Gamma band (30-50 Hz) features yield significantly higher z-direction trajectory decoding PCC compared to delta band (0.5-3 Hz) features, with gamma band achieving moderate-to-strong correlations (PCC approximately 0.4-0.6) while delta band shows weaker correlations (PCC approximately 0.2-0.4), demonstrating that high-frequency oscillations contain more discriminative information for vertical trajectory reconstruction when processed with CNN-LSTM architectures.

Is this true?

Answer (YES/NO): NO